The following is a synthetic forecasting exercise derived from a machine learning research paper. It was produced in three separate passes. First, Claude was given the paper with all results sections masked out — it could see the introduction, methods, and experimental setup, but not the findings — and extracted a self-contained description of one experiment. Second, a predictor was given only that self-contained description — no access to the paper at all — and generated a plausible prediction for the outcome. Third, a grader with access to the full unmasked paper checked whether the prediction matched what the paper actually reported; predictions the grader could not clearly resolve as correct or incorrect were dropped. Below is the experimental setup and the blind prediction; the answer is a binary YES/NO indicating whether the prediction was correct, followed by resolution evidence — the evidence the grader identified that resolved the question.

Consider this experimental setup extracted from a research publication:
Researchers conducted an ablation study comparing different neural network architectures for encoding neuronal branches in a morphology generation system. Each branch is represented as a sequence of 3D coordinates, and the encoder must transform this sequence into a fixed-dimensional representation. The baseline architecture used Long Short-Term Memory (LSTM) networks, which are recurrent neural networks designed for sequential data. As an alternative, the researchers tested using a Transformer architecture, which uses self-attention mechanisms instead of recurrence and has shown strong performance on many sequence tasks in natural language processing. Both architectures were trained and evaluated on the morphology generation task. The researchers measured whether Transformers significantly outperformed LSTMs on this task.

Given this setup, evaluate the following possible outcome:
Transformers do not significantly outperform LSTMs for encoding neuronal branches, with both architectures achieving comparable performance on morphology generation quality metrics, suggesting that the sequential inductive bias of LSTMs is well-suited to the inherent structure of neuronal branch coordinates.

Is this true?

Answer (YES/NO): YES